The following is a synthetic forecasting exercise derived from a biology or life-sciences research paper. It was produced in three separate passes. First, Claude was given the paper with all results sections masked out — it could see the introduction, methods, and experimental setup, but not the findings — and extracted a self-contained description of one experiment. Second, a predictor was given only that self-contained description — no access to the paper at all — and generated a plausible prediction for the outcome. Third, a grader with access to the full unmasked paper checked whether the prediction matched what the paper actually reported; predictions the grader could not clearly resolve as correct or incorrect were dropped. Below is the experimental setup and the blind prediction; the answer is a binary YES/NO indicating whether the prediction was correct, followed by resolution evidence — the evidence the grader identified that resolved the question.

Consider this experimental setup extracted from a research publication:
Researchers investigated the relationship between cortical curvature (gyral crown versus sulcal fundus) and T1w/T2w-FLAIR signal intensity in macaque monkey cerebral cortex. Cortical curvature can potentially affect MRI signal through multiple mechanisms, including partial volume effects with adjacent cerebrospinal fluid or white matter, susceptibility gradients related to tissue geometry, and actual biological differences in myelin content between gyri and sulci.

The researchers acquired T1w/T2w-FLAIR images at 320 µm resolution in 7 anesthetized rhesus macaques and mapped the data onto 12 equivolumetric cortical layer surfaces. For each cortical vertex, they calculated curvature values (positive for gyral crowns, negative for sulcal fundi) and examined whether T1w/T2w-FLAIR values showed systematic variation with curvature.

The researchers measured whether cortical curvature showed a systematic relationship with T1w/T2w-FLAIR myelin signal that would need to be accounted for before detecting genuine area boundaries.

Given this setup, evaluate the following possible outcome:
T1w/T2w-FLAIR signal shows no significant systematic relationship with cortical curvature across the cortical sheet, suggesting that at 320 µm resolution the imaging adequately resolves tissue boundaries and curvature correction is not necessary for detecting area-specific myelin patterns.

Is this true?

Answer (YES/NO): NO